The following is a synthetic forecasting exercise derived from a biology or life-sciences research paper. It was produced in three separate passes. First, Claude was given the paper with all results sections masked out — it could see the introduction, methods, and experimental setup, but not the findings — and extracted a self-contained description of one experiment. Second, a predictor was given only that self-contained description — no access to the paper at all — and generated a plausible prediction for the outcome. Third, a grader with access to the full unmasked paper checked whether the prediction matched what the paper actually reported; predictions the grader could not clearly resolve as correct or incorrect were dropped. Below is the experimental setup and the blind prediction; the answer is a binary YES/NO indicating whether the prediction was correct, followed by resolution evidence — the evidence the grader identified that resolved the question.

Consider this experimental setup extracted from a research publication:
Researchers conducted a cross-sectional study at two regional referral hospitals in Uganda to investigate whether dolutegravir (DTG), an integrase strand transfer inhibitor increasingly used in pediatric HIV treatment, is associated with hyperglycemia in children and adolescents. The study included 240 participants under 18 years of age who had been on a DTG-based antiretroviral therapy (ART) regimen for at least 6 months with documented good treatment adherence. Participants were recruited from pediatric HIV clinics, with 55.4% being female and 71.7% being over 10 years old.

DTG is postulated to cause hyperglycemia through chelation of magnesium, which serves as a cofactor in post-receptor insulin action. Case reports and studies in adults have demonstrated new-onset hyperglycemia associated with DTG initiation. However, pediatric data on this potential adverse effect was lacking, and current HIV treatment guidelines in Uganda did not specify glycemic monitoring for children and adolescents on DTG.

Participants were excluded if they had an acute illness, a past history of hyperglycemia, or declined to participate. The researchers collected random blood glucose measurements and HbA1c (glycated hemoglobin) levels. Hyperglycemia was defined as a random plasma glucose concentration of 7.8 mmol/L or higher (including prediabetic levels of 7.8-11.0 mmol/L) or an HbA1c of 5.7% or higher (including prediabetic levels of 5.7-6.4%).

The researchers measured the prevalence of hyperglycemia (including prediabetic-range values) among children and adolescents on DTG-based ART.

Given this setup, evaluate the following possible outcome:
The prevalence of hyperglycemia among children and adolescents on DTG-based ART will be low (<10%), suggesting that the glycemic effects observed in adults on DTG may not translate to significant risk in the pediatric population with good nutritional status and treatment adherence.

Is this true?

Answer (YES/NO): NO